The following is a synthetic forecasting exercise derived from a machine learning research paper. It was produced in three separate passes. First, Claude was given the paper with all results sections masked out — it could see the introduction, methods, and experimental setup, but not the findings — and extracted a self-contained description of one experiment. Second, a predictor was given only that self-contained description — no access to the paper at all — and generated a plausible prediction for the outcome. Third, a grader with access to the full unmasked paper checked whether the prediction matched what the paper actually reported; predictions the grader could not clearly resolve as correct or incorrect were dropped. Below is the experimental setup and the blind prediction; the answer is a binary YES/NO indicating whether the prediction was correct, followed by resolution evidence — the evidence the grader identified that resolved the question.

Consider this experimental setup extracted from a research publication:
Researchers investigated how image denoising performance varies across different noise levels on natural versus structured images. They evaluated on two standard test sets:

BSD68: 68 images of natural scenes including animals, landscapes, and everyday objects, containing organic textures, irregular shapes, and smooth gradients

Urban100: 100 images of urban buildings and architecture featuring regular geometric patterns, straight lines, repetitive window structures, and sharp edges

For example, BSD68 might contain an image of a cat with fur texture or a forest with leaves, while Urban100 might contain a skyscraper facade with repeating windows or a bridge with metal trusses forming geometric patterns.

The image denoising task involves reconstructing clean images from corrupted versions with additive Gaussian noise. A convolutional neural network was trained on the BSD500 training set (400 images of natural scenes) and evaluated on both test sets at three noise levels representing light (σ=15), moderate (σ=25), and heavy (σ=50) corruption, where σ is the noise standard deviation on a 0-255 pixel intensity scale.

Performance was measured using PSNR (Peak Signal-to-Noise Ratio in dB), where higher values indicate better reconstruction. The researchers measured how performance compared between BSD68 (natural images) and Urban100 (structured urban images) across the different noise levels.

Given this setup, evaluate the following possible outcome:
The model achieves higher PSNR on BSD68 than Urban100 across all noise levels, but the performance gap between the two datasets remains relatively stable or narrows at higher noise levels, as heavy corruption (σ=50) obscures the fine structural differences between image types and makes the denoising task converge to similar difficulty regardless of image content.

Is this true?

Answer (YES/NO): NO